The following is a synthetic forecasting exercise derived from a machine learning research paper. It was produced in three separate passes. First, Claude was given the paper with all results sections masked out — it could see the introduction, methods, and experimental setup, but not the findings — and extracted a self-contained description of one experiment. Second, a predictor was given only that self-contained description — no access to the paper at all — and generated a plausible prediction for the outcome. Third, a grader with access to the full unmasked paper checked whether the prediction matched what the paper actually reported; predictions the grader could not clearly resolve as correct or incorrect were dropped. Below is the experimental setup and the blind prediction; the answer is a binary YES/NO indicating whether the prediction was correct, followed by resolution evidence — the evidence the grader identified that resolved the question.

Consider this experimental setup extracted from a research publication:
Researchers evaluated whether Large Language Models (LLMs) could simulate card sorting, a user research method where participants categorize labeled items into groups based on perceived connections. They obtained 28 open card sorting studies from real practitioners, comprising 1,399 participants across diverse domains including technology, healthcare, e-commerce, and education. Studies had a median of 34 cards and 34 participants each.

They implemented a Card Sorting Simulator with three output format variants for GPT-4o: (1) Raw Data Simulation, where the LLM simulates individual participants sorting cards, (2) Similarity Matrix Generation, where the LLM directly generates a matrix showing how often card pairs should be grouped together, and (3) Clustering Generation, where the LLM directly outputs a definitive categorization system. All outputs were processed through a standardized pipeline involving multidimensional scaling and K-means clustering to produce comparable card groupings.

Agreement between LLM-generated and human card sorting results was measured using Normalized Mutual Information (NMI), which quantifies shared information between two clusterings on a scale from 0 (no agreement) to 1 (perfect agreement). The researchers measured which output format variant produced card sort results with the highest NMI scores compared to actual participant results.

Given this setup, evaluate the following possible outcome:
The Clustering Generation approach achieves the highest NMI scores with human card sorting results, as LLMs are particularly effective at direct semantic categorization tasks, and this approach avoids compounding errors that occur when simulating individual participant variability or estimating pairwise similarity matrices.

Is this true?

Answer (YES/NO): YES